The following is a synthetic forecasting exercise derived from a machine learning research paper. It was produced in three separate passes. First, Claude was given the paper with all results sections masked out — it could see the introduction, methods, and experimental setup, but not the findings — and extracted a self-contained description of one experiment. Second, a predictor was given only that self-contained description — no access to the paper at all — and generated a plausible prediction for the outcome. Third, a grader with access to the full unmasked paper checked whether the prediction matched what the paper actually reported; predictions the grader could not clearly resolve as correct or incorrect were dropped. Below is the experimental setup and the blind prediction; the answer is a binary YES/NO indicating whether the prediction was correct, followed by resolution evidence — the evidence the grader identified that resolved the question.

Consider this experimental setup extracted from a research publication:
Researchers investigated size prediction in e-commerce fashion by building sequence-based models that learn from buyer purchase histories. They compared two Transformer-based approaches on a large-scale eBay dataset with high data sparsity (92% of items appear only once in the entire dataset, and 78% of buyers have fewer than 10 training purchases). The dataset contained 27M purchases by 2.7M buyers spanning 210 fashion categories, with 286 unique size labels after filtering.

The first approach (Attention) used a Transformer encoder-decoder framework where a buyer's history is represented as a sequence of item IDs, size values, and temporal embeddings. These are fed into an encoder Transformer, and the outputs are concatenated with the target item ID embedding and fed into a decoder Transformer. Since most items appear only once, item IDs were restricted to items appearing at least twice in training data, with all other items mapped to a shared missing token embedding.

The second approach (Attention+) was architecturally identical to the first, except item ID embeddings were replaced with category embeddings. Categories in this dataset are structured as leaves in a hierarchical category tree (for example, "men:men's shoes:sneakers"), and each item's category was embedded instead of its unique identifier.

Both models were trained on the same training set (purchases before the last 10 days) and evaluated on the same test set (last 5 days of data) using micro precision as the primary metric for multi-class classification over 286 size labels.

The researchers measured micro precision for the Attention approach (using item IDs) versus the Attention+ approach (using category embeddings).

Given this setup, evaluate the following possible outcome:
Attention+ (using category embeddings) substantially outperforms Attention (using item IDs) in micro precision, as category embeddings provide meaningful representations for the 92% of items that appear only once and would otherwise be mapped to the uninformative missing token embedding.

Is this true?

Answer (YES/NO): YES